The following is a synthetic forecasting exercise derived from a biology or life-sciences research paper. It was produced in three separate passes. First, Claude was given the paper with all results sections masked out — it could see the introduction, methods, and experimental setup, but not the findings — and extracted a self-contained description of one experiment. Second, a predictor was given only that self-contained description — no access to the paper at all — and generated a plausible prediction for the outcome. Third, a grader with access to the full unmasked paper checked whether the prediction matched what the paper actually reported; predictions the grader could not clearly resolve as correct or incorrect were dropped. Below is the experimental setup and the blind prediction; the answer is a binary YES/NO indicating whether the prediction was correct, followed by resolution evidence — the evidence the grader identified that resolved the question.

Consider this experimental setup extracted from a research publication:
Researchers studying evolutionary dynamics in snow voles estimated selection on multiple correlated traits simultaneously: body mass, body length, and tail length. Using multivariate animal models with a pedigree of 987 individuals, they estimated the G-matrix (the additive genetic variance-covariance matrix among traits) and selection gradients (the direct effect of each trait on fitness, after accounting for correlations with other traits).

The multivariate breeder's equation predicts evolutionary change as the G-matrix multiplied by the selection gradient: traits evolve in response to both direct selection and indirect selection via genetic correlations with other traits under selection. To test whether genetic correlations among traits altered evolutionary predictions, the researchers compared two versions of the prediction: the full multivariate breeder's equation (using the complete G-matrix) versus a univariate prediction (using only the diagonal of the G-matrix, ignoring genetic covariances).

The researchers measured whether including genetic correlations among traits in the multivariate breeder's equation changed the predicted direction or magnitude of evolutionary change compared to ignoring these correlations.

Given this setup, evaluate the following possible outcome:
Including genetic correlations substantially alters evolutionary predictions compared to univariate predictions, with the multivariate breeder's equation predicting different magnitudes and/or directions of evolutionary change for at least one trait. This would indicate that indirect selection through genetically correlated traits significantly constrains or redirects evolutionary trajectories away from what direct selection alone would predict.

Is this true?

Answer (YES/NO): NO